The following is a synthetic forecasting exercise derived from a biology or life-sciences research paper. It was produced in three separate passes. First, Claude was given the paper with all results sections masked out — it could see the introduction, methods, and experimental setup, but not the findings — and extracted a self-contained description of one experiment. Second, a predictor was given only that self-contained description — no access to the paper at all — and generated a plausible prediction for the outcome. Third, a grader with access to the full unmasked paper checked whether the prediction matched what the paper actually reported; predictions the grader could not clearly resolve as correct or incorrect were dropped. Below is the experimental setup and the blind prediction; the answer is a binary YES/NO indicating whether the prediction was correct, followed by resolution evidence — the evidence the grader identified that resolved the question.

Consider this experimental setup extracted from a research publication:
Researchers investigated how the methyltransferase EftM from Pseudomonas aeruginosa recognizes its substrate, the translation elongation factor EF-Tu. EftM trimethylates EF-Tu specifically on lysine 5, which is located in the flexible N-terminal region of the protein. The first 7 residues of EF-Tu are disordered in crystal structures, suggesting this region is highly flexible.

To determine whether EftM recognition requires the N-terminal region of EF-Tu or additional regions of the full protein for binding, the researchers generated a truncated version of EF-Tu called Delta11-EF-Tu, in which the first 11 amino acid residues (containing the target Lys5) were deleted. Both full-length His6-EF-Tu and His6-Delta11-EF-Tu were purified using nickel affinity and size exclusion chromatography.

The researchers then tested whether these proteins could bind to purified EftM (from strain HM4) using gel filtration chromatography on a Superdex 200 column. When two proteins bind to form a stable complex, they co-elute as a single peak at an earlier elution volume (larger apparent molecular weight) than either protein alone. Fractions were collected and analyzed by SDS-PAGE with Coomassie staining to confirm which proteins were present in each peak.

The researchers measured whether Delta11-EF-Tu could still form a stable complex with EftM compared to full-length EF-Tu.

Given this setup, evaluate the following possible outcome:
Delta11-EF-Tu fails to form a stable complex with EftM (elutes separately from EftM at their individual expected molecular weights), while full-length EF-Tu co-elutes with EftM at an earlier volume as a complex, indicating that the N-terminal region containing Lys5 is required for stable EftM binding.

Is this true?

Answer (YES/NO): NO